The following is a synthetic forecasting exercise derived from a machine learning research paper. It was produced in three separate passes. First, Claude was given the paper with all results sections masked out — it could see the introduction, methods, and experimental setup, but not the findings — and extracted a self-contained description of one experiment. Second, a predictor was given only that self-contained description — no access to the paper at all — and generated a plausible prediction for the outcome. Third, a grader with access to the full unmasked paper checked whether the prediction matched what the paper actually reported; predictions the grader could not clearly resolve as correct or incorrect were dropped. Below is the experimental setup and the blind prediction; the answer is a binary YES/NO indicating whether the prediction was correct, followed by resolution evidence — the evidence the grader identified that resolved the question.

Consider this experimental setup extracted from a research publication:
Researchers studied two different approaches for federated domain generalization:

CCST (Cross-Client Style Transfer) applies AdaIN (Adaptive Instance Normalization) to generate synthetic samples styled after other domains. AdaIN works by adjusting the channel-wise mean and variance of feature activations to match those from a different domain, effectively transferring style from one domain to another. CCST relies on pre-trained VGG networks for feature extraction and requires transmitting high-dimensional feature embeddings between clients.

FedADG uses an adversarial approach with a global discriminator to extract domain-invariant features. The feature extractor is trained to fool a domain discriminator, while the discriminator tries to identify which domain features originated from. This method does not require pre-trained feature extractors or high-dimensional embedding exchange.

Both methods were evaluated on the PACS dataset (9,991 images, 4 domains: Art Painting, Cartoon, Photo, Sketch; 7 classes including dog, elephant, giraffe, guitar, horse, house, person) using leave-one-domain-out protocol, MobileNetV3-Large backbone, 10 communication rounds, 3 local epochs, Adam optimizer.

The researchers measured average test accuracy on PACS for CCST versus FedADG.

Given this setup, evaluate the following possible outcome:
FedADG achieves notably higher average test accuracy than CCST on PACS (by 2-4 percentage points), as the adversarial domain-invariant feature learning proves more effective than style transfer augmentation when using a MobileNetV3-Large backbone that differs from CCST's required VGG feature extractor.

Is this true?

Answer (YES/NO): NO